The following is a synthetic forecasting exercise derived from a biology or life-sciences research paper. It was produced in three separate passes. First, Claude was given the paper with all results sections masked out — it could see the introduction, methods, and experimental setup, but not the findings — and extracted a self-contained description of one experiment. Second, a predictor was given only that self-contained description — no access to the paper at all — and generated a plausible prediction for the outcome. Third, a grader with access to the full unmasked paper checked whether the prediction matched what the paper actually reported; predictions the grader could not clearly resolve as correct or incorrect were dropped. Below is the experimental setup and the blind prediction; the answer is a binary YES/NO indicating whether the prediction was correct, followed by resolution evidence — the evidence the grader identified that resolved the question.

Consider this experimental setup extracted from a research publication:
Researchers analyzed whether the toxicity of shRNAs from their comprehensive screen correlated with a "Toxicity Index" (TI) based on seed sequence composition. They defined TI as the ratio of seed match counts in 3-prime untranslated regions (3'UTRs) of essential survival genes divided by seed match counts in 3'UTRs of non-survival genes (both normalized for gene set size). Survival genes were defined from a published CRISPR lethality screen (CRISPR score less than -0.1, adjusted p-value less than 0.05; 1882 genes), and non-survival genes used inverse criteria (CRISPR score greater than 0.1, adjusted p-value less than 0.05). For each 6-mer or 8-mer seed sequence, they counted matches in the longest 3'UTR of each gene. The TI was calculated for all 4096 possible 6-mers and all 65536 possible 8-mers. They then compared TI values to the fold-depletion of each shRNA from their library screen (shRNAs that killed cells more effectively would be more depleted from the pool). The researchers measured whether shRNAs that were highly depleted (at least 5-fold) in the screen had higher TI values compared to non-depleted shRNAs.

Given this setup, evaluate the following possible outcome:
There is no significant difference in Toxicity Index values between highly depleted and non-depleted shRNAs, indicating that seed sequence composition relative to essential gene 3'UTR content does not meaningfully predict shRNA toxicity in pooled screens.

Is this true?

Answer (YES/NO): NO